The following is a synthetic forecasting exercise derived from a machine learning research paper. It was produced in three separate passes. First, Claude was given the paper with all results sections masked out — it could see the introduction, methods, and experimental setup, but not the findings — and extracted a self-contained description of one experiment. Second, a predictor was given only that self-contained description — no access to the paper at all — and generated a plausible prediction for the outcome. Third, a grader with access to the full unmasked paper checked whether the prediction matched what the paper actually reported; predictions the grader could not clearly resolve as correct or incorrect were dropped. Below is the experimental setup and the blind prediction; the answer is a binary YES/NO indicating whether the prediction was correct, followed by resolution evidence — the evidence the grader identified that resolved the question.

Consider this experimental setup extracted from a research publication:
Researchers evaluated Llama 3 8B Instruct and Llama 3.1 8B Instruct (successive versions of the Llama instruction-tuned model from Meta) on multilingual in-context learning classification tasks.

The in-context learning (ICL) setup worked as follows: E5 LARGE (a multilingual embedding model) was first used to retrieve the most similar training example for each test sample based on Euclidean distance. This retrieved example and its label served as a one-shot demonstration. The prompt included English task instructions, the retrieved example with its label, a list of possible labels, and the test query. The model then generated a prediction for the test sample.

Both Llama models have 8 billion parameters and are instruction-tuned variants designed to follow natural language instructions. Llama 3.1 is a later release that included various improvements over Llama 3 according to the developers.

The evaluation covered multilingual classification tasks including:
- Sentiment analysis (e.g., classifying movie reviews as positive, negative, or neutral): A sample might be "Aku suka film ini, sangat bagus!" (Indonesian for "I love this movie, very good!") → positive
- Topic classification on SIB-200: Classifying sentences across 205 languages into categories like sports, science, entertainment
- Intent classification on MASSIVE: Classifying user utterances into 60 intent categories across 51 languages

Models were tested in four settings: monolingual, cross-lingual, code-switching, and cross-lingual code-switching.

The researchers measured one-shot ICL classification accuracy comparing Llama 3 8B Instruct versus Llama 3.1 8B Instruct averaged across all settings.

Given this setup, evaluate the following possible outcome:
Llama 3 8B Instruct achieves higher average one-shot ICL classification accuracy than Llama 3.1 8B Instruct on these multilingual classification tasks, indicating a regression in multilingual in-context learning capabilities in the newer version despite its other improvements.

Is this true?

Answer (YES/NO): YES